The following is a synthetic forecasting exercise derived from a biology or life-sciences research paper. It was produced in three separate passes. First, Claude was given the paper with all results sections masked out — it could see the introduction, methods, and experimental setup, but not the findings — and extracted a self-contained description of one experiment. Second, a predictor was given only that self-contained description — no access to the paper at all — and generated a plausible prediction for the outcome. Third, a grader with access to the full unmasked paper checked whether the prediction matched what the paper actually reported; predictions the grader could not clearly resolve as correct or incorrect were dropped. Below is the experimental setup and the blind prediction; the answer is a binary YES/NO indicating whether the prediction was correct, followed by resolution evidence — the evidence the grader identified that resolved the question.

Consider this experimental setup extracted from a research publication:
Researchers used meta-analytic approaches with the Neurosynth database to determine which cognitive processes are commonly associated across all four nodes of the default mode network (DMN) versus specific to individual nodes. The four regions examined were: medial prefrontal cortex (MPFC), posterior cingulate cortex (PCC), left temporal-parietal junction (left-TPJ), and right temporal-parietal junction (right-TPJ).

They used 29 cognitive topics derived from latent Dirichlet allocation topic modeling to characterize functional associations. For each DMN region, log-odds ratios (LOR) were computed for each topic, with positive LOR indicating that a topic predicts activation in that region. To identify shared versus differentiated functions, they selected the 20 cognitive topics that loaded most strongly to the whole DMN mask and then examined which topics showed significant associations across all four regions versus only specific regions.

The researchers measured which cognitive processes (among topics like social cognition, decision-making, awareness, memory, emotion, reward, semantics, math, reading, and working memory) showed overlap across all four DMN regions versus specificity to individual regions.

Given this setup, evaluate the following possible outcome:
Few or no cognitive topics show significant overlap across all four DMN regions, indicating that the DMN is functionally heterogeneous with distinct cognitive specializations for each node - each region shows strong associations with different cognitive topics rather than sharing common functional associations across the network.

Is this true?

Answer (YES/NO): NO